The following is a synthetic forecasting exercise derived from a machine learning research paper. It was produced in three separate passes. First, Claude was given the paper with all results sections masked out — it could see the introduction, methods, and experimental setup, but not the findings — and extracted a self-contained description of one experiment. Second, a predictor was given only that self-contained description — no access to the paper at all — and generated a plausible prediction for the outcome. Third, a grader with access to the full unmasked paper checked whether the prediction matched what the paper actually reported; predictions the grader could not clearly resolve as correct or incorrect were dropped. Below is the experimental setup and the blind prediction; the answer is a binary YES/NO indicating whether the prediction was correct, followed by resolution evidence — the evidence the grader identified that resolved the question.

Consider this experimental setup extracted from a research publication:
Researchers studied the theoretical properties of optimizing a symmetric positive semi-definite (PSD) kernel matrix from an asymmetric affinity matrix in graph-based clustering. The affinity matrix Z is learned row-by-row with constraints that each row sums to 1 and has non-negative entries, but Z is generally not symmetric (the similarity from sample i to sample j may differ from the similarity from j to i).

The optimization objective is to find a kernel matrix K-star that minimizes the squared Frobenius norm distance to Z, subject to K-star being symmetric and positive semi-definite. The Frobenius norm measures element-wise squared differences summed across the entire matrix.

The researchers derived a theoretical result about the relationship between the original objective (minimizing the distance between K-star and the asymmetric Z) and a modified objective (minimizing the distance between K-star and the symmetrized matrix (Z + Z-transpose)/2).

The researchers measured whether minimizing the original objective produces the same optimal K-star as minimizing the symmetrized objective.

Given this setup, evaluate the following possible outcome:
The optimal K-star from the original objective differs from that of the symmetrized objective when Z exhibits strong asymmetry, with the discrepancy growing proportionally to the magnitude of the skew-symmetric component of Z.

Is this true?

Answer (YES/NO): NO